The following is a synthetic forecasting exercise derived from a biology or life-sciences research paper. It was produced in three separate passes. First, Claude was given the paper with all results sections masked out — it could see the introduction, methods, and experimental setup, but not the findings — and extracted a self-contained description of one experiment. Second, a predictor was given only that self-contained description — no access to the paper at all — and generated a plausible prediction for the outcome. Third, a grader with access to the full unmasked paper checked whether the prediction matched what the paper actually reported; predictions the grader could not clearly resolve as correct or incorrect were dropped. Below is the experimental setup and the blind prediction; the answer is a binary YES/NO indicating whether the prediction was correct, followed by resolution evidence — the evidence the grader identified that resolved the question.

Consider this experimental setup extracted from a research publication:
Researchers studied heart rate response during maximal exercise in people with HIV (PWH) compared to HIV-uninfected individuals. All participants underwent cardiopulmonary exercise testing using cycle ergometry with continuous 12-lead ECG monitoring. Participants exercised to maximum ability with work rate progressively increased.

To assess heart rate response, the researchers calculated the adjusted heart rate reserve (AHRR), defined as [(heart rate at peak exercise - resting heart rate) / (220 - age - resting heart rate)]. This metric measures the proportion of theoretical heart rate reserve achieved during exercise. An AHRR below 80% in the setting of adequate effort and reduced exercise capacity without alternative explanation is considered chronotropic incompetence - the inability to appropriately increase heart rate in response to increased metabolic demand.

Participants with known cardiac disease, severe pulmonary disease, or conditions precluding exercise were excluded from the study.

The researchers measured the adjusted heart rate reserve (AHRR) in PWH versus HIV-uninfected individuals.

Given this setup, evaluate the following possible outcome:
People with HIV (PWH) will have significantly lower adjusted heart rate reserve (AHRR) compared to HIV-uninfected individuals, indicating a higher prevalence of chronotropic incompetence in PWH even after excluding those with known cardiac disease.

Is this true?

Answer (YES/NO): YES